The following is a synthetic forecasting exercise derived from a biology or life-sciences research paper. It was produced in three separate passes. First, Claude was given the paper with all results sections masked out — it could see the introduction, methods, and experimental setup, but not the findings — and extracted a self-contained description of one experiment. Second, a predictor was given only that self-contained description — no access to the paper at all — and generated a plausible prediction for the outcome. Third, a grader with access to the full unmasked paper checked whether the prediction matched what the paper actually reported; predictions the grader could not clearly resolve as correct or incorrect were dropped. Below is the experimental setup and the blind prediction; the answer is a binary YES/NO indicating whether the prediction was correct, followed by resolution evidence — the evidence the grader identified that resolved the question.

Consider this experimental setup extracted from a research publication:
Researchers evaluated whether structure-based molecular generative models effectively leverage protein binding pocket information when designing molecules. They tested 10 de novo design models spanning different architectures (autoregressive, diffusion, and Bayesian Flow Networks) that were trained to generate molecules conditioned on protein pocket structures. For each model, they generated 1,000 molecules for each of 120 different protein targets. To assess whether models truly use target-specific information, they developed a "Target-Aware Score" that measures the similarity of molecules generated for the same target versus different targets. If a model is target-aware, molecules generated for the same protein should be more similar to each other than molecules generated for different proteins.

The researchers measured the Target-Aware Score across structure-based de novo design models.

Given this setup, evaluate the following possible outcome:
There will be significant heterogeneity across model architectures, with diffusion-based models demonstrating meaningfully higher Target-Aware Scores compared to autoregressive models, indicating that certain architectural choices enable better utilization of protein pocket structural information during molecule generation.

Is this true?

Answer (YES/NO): NO